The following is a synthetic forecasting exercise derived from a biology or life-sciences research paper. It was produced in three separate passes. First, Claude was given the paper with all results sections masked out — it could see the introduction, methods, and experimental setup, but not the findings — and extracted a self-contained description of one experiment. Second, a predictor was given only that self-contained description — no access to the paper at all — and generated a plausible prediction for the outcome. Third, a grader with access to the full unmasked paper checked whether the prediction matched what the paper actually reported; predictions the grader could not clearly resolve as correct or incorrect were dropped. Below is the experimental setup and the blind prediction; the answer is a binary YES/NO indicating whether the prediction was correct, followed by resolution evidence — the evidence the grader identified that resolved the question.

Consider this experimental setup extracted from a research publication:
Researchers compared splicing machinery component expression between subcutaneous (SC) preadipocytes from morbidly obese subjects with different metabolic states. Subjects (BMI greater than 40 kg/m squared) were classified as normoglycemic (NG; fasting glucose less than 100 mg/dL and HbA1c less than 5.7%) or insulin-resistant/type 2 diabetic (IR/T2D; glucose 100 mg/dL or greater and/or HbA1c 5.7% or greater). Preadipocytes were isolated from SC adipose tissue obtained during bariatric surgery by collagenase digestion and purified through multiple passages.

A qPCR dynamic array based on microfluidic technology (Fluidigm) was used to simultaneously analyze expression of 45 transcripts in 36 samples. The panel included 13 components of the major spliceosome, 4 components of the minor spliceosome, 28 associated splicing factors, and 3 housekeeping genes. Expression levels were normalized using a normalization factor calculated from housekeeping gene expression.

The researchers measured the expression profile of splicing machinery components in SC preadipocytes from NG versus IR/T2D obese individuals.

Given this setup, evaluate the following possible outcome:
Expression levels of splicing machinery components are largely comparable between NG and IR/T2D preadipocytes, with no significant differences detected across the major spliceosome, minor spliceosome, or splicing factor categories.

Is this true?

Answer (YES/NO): NO